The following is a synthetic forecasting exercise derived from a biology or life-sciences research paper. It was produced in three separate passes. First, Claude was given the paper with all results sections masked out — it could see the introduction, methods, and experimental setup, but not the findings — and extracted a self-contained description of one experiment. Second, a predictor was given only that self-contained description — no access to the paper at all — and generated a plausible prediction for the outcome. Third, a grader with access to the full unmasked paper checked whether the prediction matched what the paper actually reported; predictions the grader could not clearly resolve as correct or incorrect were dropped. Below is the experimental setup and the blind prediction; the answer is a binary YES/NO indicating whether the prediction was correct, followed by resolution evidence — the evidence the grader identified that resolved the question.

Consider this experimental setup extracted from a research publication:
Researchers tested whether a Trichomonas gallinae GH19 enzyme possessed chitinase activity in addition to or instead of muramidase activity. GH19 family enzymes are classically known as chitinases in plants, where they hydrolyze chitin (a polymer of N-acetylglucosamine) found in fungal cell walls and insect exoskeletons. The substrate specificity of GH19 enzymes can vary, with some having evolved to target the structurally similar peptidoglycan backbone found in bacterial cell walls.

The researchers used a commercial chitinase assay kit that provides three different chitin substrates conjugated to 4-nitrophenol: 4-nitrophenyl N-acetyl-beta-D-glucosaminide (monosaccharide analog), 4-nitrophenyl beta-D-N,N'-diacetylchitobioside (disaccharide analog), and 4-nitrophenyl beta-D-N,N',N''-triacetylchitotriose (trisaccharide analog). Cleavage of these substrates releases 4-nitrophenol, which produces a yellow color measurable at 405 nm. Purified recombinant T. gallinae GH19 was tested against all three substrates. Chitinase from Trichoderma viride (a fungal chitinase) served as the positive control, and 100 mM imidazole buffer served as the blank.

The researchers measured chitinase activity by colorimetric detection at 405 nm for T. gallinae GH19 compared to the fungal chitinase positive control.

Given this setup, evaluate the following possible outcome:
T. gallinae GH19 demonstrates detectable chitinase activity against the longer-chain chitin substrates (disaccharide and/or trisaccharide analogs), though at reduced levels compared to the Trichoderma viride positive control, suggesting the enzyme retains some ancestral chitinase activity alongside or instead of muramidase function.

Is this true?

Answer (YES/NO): NO